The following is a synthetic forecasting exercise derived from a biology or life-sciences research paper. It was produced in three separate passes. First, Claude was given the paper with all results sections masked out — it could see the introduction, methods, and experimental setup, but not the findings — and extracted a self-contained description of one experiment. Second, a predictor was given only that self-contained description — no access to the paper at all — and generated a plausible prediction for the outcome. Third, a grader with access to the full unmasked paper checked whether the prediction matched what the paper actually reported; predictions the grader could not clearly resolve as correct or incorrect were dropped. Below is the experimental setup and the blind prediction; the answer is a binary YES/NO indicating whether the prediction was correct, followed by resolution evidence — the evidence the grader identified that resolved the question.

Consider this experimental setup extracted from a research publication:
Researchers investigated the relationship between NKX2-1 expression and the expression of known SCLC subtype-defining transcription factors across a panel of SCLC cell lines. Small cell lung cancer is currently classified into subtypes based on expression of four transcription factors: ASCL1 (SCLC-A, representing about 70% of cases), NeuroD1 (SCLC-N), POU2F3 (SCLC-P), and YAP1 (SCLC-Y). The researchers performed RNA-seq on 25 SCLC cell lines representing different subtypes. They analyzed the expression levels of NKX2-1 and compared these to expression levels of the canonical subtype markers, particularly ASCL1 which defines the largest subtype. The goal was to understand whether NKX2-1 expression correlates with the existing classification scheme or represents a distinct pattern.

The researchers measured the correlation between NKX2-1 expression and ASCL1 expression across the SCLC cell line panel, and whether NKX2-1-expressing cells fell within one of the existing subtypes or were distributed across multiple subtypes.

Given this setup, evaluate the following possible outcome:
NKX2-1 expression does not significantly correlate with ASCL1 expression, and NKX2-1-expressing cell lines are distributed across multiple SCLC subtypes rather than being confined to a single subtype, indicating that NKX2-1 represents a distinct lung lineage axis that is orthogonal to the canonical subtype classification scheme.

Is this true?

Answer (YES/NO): NO